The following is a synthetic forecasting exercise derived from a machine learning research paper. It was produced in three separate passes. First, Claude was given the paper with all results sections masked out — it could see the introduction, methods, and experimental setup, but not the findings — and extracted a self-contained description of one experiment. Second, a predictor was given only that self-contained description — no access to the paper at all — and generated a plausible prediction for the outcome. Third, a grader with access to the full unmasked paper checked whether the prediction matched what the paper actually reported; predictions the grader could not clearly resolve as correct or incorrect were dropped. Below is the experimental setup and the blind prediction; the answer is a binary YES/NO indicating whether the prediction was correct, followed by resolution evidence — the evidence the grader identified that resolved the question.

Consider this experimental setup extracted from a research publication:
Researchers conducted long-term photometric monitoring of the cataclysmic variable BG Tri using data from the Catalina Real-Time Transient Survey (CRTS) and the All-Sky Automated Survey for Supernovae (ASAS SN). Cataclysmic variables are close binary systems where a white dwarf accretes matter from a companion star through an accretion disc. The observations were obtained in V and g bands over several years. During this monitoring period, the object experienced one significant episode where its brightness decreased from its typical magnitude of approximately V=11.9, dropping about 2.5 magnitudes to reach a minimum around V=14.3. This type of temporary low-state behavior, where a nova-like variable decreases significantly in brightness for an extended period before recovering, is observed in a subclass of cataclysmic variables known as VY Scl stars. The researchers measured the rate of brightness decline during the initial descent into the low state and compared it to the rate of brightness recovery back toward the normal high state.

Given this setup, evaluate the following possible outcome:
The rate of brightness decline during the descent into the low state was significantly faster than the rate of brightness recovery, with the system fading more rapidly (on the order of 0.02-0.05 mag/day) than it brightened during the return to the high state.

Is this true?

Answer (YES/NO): YES